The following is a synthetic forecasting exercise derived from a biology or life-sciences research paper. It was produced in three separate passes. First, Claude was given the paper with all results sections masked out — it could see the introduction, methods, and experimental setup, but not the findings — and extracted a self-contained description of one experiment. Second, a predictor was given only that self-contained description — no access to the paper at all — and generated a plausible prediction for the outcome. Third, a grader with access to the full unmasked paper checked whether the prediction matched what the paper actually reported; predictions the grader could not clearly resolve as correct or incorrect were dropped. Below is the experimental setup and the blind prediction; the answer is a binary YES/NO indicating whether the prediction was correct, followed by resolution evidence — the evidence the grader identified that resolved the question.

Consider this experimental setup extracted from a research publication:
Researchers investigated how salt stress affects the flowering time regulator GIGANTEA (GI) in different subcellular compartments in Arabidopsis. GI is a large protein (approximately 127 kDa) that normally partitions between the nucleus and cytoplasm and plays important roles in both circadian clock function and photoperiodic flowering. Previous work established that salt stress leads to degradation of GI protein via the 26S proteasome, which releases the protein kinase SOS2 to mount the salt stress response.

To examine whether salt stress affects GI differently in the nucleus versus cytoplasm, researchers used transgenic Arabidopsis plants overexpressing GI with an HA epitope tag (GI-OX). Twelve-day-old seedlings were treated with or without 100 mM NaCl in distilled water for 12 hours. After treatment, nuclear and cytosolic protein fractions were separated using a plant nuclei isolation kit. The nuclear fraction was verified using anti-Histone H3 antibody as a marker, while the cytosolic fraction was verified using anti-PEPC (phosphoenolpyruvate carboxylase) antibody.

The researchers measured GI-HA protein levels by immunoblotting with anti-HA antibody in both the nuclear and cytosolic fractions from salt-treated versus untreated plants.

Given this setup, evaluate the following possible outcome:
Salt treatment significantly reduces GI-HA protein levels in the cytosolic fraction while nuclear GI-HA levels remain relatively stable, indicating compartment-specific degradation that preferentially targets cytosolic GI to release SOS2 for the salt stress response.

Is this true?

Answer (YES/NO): YES